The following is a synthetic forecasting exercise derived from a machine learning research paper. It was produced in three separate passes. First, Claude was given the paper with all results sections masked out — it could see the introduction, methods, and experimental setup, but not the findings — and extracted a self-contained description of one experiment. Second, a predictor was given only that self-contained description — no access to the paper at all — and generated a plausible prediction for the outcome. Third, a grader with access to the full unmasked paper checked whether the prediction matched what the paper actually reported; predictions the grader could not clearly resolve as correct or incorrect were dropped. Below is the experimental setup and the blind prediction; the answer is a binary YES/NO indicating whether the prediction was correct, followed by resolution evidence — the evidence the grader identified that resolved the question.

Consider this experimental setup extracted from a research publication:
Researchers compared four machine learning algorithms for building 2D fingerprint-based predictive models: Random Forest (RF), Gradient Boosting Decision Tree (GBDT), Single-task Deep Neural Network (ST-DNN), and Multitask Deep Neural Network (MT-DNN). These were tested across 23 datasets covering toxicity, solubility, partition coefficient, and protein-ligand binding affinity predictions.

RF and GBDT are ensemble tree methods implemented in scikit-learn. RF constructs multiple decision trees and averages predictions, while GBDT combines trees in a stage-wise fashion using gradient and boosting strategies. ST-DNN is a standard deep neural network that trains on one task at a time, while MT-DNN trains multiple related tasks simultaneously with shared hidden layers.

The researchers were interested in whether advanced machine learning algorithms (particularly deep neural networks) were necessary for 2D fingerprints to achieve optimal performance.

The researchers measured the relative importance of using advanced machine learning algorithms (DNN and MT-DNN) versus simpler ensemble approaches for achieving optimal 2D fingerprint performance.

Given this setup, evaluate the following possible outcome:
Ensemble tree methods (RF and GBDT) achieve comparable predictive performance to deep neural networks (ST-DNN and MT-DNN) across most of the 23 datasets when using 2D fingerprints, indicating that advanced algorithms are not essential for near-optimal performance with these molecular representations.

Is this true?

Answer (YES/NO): NO